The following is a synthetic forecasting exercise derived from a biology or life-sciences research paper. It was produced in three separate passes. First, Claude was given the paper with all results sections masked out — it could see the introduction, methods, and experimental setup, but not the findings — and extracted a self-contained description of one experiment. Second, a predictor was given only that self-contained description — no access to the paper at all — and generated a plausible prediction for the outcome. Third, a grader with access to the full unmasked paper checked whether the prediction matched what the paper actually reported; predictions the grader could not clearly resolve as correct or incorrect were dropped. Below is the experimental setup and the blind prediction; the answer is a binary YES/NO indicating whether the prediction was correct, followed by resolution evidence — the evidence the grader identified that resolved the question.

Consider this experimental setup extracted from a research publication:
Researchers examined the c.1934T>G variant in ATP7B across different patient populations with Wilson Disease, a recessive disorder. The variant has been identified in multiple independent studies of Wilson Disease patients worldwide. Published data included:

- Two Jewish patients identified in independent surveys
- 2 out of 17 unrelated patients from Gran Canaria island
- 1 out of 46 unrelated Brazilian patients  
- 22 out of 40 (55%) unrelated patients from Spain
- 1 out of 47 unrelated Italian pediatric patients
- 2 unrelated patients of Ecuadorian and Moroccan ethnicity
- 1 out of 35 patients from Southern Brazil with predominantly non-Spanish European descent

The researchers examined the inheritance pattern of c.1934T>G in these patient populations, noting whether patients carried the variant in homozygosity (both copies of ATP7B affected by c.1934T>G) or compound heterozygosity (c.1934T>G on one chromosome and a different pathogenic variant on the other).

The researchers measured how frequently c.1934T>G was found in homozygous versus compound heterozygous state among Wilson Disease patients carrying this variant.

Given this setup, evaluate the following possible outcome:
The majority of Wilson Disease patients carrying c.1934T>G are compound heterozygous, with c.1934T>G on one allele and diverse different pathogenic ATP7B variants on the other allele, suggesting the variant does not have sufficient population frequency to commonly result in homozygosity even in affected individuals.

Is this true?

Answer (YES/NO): YES